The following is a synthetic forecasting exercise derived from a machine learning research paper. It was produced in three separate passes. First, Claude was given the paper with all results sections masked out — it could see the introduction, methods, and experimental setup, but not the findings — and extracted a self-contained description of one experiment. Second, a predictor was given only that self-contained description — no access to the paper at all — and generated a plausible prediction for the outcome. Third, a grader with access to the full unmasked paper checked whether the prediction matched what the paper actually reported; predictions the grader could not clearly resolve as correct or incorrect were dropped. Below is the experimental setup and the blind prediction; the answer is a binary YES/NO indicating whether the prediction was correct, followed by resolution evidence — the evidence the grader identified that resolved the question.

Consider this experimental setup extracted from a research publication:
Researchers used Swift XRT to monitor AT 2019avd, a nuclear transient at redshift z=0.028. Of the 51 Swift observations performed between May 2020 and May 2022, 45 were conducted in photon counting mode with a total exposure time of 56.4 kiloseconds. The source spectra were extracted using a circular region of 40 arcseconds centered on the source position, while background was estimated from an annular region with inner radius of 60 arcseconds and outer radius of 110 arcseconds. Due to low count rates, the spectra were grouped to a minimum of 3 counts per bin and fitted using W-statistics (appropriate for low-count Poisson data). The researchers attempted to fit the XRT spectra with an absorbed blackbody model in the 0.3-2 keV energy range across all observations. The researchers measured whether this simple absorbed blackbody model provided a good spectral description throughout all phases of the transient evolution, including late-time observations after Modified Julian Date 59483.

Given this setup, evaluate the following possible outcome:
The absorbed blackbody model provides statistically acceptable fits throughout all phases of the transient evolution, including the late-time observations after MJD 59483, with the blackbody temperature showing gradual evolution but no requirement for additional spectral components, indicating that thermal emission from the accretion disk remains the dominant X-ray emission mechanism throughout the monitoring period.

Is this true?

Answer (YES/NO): NO